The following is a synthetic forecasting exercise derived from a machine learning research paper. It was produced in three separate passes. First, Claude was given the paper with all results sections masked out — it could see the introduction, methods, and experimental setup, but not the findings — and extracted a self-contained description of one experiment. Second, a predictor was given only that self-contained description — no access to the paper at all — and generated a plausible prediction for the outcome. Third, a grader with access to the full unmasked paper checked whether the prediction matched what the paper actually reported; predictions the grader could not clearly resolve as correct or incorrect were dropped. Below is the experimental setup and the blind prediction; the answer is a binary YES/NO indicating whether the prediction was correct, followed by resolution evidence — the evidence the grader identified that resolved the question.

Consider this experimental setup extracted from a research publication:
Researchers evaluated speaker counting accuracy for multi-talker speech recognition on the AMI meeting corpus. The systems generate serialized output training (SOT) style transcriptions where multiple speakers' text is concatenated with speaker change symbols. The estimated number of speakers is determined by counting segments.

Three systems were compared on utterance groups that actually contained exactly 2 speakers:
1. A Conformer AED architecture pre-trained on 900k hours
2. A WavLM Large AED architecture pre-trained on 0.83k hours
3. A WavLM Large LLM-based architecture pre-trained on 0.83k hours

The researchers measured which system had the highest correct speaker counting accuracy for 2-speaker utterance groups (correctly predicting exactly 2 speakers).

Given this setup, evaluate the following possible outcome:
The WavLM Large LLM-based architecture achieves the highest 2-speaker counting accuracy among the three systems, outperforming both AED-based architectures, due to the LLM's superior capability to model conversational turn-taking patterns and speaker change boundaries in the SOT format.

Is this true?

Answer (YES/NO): NO